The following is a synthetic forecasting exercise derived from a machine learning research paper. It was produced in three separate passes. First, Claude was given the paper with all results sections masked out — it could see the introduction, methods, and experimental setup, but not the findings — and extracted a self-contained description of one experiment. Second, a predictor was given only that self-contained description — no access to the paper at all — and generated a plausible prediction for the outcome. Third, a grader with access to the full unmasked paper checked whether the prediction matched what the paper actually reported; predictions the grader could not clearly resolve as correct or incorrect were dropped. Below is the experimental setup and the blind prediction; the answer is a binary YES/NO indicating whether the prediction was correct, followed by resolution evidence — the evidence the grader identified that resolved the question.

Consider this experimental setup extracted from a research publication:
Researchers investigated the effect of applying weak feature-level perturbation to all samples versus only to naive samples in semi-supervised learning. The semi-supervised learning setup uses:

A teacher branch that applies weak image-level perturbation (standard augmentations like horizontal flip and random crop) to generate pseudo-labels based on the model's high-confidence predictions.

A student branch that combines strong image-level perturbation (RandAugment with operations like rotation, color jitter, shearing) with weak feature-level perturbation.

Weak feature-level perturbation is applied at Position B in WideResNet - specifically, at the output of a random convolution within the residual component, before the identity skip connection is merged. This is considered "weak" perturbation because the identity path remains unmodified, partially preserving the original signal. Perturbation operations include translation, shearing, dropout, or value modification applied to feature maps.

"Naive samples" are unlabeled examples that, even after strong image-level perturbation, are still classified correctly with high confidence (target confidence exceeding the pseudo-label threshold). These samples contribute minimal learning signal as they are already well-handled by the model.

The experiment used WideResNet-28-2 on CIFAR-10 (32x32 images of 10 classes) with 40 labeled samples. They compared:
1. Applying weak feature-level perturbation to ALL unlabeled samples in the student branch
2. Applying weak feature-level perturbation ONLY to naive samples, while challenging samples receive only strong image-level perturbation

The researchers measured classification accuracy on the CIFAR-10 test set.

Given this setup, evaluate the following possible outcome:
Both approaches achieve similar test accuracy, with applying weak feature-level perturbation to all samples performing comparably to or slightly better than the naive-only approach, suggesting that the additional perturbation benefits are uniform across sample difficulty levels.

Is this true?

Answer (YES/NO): NO